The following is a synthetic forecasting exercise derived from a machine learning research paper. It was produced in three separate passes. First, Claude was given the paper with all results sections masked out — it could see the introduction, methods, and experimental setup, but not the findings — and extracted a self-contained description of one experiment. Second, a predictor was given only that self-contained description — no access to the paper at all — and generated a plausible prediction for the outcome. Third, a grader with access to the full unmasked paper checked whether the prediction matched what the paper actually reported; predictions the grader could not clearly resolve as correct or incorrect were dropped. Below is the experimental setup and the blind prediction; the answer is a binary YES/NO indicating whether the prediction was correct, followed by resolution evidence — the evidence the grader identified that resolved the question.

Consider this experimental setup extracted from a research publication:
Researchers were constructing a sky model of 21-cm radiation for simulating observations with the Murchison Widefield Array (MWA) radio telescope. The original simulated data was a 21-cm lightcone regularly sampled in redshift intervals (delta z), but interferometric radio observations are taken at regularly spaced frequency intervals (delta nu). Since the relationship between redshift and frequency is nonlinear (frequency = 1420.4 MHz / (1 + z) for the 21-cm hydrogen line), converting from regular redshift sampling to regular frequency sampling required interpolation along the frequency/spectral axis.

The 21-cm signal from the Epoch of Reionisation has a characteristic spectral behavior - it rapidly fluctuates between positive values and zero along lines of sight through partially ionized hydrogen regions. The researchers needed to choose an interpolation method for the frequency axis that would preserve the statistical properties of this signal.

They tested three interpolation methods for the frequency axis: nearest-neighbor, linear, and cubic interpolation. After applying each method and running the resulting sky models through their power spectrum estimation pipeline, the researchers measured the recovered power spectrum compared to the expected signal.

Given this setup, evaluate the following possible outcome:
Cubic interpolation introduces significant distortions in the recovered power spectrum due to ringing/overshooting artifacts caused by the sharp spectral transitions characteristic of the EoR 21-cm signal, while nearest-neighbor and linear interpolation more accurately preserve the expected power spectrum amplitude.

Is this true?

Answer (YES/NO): NO